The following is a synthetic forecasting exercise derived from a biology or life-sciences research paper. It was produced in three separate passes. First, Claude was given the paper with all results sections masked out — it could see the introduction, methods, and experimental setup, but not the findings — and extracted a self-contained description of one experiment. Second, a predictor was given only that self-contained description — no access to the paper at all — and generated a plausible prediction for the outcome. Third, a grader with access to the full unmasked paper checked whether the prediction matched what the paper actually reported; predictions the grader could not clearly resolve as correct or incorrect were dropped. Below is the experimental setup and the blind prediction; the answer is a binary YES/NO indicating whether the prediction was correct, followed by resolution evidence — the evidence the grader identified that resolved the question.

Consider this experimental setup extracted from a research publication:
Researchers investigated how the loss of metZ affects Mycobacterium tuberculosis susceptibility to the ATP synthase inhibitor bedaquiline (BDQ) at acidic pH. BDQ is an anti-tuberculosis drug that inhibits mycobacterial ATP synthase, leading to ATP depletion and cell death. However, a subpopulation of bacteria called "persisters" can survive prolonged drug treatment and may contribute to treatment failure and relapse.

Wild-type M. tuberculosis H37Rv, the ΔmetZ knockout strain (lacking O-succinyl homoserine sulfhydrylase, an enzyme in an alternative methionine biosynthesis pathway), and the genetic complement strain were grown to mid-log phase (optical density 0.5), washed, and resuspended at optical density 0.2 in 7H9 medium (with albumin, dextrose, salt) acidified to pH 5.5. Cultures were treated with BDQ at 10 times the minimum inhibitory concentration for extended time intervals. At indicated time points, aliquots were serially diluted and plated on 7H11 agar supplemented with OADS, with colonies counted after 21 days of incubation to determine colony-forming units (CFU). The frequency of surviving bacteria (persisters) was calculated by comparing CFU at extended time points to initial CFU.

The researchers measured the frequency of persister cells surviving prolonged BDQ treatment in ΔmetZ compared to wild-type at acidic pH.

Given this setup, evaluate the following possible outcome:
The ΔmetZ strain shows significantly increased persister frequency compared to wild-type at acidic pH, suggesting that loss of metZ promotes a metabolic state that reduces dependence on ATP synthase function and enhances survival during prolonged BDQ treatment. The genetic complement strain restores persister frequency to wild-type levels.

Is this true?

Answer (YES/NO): NO